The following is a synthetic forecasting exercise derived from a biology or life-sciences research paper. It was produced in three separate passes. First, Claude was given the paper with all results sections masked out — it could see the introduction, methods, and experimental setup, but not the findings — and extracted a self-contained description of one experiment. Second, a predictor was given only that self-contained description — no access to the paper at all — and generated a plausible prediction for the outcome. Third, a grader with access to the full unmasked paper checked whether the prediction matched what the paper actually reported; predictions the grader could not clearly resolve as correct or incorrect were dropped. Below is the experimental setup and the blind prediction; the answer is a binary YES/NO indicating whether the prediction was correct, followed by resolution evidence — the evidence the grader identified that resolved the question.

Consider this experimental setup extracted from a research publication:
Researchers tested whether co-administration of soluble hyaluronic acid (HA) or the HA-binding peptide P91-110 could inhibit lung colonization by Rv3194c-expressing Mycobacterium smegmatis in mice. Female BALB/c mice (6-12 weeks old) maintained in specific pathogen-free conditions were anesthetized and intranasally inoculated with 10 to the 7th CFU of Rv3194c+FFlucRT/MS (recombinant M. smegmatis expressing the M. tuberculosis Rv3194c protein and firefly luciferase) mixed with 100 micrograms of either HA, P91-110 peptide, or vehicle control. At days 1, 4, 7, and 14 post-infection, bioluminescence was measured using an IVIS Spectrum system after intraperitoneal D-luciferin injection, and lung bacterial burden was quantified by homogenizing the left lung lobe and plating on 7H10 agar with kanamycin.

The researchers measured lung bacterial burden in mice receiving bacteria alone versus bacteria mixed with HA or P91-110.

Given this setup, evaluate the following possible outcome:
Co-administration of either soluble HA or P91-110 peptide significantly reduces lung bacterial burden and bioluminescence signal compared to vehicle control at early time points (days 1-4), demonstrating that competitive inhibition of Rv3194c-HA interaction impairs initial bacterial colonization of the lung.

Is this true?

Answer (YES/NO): NO